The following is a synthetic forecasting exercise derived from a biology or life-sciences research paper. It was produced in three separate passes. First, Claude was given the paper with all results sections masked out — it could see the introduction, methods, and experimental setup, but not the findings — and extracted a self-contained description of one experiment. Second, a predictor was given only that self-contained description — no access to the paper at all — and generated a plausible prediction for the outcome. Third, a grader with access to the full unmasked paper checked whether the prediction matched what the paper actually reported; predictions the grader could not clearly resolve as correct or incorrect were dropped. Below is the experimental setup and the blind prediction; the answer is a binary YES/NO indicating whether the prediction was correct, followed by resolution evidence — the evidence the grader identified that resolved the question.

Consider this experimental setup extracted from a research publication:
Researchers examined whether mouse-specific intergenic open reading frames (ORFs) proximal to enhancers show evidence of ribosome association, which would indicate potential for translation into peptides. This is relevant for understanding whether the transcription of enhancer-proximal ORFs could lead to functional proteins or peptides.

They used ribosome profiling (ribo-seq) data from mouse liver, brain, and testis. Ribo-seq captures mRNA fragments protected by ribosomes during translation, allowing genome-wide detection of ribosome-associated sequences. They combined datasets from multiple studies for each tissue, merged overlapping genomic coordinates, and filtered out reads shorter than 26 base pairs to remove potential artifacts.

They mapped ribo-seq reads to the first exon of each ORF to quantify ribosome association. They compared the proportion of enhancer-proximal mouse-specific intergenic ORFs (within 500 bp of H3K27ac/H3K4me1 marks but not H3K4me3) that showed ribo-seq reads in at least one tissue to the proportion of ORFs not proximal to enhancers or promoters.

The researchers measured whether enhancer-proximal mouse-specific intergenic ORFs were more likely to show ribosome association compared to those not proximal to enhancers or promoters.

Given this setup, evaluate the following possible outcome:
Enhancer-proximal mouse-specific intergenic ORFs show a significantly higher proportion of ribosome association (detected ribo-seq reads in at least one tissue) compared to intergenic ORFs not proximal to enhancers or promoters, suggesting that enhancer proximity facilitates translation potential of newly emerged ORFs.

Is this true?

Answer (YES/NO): YES